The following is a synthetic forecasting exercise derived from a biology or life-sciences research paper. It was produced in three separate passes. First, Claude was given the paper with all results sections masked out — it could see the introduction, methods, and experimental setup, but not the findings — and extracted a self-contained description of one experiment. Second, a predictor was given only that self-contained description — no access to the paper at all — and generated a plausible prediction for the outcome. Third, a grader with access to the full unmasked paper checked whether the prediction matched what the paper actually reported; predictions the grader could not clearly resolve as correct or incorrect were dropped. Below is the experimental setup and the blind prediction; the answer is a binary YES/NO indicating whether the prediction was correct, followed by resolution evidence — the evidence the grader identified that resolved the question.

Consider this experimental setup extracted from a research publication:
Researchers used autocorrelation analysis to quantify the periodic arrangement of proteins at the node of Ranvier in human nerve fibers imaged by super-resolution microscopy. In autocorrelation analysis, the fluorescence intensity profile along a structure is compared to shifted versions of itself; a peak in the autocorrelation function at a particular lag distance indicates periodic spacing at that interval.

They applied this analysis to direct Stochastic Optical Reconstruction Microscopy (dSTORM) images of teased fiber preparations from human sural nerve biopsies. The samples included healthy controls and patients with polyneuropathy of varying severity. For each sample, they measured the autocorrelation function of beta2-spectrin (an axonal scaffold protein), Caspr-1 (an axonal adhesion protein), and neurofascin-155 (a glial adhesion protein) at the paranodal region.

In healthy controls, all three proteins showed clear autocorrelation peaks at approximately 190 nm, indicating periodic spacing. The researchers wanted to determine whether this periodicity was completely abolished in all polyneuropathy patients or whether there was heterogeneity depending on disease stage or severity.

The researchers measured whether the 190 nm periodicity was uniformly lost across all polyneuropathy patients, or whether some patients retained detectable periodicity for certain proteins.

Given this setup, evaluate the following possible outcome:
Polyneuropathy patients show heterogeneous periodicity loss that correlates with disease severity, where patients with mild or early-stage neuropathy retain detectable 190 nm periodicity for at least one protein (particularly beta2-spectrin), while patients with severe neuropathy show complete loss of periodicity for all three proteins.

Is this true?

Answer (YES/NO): NO